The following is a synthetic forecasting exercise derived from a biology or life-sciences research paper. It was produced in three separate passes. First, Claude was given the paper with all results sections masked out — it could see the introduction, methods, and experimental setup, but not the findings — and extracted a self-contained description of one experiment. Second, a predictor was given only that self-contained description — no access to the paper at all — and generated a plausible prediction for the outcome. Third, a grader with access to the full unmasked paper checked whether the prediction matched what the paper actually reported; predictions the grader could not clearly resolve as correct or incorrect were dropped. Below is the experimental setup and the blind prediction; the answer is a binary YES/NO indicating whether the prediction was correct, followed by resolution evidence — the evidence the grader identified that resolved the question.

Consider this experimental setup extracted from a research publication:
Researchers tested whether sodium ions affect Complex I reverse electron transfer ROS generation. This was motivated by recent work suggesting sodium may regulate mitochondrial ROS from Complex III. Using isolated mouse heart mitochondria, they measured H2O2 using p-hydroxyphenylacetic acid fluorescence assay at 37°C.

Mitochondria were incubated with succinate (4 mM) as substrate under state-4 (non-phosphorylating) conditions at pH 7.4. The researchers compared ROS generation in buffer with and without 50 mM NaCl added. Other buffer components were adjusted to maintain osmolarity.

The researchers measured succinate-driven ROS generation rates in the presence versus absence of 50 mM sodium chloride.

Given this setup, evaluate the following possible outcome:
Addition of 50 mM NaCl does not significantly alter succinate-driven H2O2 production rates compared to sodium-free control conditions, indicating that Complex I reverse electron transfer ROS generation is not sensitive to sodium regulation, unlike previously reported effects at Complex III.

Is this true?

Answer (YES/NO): YES